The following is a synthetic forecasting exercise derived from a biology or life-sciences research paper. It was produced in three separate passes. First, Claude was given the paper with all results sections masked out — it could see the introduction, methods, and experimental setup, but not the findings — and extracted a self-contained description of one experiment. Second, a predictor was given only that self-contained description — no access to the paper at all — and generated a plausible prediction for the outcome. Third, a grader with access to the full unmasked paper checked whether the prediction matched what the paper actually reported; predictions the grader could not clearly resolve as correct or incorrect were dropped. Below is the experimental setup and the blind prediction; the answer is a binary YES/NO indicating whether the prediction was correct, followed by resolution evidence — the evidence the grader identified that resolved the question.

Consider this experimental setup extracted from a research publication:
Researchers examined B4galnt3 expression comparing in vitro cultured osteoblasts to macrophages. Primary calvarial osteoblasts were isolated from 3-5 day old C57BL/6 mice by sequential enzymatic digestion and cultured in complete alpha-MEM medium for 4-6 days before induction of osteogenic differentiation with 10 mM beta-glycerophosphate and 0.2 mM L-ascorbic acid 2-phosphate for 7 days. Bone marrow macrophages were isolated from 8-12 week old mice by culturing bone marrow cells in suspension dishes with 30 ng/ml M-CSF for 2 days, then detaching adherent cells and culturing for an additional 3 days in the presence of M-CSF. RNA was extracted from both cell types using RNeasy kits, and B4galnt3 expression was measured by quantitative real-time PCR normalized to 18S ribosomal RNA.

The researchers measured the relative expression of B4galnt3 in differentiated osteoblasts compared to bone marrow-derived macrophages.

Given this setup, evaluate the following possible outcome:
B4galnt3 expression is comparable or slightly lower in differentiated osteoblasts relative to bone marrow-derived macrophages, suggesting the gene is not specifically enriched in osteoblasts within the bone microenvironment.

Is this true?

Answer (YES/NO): NO